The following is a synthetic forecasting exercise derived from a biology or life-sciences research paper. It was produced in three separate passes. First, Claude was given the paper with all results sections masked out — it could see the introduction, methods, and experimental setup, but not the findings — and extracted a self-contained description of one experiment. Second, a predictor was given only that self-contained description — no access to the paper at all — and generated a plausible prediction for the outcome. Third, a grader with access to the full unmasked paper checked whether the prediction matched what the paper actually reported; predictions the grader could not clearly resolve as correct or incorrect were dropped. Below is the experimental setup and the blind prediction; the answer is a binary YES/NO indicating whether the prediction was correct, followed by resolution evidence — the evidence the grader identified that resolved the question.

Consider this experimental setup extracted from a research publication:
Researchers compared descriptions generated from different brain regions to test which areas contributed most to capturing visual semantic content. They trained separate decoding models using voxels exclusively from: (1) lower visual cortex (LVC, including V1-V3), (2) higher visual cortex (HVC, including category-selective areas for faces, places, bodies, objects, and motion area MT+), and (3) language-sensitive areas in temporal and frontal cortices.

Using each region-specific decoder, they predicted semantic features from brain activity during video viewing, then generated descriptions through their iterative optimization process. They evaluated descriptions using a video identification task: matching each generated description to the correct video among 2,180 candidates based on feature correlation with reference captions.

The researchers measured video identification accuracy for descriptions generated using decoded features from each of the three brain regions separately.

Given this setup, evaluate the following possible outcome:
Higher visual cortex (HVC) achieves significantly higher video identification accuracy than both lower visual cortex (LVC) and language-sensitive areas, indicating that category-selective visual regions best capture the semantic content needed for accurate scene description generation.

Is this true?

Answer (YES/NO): YES